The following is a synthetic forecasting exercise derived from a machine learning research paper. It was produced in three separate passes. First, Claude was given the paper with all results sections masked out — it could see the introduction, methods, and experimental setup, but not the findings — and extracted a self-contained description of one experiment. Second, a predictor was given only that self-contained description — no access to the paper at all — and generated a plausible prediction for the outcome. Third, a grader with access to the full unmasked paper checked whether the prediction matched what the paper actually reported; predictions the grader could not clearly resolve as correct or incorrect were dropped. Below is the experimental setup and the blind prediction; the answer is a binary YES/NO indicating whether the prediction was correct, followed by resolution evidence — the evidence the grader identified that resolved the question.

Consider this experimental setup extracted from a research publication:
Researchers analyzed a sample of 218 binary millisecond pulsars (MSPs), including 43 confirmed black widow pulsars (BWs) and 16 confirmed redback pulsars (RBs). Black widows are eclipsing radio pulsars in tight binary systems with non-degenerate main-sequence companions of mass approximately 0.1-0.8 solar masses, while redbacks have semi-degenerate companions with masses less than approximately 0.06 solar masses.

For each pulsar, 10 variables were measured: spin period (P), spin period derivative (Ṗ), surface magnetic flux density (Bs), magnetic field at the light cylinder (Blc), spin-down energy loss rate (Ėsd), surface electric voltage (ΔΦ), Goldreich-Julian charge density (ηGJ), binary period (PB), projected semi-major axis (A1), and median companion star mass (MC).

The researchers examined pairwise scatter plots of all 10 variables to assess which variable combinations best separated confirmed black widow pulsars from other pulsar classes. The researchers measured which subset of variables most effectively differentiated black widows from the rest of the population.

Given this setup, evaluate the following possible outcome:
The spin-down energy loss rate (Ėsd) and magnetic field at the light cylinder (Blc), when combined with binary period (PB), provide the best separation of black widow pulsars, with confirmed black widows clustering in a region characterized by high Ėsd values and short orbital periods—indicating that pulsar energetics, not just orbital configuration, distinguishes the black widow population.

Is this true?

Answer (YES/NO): NO